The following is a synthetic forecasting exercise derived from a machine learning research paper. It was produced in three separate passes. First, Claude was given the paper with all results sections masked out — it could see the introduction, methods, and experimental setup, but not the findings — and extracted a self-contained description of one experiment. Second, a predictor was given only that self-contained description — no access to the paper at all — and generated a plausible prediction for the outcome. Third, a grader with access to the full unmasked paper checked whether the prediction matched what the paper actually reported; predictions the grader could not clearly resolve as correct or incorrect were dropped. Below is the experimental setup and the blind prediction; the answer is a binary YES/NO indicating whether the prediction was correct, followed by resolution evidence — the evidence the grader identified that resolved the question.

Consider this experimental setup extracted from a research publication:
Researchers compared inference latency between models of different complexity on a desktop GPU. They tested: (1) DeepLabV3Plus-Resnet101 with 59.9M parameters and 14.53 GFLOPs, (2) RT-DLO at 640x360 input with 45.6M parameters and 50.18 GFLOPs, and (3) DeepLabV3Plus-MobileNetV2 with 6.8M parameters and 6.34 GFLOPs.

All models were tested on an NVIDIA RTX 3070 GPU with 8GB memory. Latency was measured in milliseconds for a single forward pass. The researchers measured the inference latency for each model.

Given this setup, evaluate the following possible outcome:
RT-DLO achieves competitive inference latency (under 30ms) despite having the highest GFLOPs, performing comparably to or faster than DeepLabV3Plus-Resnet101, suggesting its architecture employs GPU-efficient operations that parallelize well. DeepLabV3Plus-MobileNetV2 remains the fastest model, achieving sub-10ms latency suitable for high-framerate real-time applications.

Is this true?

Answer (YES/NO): NO